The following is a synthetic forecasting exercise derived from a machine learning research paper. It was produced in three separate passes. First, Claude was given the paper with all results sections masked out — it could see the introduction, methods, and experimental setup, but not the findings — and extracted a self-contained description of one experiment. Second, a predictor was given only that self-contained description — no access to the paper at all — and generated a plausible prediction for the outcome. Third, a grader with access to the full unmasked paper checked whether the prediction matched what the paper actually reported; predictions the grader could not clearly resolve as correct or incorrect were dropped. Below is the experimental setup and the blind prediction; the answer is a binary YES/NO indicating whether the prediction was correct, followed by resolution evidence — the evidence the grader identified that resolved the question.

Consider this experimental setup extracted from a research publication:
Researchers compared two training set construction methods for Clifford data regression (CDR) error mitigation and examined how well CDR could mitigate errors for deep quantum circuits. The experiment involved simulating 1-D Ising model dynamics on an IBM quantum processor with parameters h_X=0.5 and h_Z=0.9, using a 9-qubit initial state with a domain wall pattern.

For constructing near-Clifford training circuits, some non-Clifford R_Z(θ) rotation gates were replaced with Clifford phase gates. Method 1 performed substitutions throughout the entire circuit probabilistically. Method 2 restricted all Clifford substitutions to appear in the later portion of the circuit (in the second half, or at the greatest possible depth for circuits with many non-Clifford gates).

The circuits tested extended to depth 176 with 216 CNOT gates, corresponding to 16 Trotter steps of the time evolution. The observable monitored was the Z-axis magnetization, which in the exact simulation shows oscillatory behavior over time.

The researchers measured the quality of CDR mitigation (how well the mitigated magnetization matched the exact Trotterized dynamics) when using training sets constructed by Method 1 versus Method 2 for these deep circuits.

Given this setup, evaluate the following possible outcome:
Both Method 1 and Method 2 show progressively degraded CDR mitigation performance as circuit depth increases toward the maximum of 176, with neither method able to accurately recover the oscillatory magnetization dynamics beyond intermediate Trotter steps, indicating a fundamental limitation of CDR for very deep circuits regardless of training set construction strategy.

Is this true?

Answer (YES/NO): NO